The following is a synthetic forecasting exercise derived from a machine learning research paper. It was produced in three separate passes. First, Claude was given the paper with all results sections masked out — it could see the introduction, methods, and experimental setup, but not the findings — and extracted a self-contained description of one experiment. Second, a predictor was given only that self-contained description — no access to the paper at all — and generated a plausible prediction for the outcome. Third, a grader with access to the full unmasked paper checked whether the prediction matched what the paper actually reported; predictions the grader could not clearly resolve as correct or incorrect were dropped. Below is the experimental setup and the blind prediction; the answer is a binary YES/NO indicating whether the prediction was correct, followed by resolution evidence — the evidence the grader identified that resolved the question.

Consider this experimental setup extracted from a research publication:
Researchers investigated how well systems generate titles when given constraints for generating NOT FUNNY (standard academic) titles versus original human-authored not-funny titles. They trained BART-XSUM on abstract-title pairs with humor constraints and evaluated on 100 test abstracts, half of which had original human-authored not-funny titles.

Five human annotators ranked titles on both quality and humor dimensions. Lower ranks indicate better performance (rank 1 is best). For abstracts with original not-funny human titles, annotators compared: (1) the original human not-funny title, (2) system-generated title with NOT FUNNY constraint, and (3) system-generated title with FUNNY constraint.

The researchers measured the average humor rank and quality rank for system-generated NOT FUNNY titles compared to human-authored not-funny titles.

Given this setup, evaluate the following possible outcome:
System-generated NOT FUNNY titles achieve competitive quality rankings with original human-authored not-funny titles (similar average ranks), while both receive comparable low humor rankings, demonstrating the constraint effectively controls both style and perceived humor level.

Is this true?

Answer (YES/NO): NO